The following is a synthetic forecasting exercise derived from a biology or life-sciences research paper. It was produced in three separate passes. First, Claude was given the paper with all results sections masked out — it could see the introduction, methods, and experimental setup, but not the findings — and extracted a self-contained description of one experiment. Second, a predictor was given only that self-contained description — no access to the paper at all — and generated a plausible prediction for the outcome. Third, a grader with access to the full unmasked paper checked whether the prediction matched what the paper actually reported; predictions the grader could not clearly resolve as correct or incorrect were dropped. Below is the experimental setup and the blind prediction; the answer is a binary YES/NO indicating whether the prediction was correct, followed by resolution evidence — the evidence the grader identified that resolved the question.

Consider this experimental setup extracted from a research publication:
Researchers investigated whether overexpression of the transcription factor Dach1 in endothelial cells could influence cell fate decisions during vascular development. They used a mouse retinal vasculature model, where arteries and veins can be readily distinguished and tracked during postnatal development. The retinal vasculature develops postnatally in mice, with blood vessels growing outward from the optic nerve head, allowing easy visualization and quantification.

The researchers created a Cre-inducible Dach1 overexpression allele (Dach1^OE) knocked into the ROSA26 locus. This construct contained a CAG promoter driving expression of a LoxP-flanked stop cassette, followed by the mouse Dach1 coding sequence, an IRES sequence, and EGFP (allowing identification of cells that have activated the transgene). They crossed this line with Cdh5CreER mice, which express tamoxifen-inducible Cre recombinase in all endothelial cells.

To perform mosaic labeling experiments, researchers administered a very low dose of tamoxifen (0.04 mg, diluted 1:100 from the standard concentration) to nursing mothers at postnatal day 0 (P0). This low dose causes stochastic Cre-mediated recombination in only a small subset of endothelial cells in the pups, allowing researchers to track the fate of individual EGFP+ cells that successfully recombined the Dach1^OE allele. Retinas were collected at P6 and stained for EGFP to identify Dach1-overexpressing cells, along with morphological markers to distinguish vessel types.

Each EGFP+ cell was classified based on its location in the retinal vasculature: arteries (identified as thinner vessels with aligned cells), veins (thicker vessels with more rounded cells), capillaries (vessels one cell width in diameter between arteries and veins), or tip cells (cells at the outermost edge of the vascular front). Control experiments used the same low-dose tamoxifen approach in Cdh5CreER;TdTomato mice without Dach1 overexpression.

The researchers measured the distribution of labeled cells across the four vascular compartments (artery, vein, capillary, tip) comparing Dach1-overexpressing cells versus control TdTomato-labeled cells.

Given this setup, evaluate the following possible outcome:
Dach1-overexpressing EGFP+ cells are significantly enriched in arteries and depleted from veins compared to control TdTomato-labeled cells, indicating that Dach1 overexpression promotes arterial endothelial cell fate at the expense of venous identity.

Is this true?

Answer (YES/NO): YES